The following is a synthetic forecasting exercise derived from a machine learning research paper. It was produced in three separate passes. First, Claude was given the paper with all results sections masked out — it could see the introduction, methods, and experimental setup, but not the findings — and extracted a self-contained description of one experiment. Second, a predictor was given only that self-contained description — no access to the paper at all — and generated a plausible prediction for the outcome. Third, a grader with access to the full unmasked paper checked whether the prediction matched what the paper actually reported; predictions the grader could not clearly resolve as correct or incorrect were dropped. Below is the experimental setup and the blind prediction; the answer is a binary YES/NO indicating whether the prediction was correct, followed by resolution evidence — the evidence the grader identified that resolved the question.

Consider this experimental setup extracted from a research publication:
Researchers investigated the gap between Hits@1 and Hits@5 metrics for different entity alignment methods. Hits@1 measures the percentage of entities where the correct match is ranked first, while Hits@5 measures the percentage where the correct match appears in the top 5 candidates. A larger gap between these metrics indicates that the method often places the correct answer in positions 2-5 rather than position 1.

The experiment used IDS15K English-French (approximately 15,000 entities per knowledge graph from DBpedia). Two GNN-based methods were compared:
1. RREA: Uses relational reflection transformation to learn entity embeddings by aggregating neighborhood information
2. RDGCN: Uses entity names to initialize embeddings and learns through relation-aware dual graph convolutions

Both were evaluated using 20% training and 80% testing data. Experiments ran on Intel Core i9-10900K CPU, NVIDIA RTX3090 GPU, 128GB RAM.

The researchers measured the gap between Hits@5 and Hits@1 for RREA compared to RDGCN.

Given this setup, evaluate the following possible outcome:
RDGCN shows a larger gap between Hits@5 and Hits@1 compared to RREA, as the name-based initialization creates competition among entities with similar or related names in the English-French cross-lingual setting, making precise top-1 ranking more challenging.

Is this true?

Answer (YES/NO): NO